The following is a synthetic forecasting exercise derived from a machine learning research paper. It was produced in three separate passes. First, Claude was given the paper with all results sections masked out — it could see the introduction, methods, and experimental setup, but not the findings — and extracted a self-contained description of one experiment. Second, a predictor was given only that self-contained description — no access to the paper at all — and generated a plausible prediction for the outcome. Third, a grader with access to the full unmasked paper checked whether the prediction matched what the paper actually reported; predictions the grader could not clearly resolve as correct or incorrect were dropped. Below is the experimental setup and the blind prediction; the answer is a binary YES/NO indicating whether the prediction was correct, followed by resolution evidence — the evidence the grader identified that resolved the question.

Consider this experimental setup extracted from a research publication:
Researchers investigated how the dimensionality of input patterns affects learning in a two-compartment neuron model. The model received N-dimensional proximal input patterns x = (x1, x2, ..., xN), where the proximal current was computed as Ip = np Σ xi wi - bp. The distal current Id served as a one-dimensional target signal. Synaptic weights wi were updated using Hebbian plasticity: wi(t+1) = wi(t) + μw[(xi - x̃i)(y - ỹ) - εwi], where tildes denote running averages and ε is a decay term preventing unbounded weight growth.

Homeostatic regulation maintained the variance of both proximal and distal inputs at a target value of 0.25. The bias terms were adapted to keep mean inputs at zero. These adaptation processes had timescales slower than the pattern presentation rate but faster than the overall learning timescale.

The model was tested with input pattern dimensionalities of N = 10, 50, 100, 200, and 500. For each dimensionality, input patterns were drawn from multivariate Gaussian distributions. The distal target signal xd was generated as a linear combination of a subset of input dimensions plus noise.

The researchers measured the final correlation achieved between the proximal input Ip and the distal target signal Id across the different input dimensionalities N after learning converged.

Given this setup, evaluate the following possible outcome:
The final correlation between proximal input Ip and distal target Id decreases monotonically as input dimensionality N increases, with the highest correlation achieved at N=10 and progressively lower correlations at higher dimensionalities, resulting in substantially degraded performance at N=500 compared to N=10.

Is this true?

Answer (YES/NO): NO